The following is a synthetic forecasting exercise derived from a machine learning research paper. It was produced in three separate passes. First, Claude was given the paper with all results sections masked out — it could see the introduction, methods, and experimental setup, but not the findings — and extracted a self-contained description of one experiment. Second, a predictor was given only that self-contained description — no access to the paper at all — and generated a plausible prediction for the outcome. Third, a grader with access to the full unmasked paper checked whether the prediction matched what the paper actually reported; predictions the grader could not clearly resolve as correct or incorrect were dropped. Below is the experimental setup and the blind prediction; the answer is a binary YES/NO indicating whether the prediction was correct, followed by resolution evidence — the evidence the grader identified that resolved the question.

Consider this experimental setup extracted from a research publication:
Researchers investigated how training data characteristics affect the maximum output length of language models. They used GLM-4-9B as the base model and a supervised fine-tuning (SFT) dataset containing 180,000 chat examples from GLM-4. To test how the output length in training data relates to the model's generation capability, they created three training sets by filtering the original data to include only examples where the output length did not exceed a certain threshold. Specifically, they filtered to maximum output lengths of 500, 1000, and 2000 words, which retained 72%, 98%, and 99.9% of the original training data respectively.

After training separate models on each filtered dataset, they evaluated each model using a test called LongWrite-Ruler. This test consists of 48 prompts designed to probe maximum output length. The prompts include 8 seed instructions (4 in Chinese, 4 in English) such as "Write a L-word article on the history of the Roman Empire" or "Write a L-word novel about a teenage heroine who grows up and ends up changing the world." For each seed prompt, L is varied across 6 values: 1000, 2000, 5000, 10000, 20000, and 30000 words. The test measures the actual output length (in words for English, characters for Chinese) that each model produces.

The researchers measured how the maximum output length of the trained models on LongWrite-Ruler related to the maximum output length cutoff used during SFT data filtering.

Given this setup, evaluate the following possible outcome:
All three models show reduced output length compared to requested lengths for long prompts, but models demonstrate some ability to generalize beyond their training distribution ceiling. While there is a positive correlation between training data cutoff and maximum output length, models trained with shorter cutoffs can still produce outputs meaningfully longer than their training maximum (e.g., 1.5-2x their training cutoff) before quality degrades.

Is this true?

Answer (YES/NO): NO